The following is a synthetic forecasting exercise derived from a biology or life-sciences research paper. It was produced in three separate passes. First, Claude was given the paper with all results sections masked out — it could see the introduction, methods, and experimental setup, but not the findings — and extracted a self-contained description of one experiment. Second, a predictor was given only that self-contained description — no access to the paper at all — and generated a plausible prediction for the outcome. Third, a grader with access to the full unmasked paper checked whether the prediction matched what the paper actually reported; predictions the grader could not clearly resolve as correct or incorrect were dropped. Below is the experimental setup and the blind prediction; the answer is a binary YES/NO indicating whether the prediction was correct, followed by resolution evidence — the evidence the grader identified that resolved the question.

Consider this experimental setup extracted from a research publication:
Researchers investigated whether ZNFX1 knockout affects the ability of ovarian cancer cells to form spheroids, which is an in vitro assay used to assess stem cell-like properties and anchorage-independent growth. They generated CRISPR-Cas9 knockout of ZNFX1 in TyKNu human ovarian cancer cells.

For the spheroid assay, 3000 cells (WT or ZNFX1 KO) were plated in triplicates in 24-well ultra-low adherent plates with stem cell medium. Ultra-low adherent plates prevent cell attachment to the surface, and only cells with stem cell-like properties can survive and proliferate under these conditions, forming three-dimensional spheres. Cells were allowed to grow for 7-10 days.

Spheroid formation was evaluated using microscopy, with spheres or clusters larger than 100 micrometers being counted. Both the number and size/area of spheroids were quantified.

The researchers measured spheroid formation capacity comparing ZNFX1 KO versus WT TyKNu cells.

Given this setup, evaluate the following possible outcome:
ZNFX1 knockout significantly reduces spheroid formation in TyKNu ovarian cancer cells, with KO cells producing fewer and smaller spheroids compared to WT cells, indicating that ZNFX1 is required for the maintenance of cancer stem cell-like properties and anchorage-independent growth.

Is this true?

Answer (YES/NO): NO